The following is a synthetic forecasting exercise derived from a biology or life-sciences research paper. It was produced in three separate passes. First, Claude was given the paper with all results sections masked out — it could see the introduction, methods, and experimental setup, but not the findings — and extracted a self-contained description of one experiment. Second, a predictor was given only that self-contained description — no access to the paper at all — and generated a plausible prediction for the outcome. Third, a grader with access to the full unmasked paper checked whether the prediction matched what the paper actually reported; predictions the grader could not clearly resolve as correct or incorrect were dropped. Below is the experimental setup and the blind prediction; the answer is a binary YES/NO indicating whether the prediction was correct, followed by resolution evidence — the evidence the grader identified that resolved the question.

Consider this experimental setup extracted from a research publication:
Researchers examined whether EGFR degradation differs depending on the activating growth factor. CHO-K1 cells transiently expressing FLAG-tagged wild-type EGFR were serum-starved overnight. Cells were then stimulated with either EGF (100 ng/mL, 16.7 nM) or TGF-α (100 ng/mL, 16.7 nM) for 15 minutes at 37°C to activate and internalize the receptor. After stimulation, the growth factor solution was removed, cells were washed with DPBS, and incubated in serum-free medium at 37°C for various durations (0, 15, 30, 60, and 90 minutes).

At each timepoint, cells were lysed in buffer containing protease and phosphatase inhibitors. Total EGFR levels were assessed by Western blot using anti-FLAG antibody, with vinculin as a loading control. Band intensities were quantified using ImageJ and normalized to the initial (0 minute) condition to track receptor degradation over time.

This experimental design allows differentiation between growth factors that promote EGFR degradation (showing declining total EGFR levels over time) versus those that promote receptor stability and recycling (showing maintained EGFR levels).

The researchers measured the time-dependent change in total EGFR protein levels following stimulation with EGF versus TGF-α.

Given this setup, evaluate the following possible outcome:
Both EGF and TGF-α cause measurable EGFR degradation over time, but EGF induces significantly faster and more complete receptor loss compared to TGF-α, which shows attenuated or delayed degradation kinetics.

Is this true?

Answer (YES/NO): NO